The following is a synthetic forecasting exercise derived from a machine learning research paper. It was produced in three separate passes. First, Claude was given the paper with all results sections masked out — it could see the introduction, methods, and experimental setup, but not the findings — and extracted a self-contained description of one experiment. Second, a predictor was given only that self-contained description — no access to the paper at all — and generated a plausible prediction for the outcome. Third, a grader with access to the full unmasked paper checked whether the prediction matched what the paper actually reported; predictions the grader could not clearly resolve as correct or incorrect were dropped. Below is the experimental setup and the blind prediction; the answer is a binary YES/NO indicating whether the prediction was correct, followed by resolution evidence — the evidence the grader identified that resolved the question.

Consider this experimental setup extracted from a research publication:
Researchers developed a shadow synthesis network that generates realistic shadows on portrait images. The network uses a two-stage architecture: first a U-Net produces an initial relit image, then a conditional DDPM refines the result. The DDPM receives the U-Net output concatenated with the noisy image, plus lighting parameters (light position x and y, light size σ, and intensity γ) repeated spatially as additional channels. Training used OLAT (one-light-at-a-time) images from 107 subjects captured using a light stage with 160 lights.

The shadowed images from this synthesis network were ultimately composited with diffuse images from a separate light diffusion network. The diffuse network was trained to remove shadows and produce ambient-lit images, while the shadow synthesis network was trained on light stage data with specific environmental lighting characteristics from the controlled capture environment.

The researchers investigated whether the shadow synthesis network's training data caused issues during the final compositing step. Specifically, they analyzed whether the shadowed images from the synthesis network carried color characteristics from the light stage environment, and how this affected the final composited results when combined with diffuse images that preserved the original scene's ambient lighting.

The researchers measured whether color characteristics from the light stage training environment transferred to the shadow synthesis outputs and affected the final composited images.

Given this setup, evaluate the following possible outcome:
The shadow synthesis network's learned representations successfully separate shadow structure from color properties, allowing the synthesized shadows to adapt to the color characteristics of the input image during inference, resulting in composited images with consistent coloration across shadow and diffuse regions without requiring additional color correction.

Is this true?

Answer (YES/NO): NO